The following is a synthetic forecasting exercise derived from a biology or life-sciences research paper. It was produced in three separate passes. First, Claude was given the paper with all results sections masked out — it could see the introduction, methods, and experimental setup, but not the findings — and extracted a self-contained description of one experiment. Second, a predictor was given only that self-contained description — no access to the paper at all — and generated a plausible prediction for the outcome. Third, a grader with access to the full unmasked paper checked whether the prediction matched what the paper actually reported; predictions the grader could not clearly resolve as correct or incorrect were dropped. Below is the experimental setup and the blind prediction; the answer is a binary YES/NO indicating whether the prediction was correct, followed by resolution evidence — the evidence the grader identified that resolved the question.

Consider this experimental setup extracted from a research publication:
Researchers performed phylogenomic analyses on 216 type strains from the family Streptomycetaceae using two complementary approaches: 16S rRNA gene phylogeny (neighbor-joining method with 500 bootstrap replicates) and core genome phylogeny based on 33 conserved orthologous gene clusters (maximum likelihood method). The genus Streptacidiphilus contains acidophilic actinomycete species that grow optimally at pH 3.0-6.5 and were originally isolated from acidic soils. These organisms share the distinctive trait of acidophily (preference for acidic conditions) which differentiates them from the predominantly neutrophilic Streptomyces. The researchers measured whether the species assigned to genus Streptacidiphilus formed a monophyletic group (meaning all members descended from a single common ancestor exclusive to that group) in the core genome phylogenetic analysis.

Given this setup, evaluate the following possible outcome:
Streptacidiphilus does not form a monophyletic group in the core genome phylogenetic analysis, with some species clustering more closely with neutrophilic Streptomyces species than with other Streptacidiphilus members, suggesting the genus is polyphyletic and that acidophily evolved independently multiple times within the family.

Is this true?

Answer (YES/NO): NO